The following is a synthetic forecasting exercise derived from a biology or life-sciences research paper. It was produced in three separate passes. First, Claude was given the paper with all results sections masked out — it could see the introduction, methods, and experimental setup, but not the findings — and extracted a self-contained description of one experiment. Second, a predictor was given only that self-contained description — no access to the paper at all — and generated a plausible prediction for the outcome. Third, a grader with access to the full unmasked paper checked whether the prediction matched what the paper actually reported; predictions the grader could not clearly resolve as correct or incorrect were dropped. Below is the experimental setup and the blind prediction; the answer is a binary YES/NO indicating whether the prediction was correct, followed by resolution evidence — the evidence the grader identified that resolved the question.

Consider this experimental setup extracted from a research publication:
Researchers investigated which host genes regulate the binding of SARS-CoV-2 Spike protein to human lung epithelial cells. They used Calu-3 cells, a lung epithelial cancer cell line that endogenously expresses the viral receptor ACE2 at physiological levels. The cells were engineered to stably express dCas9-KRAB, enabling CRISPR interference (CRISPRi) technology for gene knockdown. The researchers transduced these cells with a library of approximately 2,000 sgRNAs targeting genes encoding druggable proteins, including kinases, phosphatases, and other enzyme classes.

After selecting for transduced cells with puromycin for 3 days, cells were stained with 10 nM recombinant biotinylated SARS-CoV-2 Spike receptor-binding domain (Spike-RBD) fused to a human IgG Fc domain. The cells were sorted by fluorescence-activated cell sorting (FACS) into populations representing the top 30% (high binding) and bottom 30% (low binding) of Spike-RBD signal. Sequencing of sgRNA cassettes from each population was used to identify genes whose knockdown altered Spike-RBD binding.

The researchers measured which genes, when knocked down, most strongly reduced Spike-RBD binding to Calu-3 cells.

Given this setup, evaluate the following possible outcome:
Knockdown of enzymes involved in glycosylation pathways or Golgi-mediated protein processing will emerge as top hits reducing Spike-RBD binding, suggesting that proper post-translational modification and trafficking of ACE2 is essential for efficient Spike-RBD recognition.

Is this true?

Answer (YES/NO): NO